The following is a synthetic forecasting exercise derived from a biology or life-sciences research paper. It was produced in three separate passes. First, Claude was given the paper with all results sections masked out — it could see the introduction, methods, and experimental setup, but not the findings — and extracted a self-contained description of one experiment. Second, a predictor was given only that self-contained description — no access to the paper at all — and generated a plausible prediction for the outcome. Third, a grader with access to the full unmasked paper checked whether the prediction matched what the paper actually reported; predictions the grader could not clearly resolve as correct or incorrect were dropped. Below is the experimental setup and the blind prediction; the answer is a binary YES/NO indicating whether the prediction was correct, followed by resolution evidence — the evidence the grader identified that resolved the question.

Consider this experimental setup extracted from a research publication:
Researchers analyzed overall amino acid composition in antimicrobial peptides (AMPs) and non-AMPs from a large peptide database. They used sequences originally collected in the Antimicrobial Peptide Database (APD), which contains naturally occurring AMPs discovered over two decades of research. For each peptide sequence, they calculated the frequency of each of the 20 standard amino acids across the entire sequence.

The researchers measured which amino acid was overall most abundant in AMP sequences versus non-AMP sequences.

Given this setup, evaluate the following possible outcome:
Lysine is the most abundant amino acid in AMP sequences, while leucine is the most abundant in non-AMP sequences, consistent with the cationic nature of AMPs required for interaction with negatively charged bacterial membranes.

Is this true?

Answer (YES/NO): NO